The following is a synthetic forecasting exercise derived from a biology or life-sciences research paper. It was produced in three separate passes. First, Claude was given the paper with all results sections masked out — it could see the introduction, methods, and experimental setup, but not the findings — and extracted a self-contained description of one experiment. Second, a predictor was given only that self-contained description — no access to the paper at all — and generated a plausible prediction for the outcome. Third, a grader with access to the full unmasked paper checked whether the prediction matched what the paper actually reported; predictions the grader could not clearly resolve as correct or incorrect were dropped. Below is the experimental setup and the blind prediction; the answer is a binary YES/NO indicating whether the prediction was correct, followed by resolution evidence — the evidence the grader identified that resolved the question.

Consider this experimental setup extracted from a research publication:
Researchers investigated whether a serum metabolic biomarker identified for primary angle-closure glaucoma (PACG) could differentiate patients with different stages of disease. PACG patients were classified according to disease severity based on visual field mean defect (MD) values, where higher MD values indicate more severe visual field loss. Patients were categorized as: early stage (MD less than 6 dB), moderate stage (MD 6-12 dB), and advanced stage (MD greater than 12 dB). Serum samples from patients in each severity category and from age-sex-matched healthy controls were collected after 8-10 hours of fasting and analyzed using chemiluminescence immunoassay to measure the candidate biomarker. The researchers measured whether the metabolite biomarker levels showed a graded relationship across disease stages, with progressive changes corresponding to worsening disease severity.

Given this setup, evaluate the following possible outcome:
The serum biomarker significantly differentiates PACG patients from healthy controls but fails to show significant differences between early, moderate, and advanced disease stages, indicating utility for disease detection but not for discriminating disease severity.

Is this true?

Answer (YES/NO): NO